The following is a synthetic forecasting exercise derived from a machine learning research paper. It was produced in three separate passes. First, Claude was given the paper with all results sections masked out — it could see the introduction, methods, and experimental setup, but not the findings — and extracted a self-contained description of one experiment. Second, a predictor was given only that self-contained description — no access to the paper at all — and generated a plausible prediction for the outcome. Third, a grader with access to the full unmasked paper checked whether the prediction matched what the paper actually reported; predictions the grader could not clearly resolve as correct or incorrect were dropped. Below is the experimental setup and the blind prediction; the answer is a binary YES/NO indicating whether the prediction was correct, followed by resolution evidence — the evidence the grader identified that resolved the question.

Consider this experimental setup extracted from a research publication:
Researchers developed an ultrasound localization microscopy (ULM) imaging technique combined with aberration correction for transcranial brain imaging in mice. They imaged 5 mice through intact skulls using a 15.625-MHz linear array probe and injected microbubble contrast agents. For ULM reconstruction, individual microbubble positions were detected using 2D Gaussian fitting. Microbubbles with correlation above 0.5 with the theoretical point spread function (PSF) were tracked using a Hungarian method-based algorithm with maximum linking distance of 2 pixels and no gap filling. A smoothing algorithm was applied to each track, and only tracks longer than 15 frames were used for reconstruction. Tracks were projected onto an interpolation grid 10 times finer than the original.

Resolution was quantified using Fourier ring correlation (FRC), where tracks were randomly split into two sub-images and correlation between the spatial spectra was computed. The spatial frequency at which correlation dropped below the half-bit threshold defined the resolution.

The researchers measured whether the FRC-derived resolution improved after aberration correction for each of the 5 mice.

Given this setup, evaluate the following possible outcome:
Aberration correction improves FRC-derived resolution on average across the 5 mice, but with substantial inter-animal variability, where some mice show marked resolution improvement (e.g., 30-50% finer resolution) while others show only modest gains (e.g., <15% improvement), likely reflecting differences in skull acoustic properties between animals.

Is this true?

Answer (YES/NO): NO